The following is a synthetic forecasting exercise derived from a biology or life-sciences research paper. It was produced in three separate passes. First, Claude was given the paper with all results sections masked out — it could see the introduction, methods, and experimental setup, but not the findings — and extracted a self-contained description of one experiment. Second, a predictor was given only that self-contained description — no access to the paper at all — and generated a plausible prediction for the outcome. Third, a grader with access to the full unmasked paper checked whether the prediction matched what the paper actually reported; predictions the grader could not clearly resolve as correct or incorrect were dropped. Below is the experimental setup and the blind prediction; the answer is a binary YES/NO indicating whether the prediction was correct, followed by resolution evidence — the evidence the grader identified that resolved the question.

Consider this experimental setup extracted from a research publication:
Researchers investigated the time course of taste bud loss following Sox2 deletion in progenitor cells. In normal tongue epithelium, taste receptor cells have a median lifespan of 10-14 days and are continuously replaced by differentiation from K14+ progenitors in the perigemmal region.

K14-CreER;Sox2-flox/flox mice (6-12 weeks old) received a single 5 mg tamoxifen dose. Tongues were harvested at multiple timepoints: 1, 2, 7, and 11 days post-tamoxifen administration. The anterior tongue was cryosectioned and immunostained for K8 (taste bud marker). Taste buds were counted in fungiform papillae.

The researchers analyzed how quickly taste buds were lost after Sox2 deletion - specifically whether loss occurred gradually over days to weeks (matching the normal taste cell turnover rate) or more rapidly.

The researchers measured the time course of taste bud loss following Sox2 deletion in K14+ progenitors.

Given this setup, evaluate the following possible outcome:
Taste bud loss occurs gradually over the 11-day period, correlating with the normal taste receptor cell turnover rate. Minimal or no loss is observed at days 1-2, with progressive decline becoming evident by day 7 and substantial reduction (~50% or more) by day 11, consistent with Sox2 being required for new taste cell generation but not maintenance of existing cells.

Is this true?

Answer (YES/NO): NO